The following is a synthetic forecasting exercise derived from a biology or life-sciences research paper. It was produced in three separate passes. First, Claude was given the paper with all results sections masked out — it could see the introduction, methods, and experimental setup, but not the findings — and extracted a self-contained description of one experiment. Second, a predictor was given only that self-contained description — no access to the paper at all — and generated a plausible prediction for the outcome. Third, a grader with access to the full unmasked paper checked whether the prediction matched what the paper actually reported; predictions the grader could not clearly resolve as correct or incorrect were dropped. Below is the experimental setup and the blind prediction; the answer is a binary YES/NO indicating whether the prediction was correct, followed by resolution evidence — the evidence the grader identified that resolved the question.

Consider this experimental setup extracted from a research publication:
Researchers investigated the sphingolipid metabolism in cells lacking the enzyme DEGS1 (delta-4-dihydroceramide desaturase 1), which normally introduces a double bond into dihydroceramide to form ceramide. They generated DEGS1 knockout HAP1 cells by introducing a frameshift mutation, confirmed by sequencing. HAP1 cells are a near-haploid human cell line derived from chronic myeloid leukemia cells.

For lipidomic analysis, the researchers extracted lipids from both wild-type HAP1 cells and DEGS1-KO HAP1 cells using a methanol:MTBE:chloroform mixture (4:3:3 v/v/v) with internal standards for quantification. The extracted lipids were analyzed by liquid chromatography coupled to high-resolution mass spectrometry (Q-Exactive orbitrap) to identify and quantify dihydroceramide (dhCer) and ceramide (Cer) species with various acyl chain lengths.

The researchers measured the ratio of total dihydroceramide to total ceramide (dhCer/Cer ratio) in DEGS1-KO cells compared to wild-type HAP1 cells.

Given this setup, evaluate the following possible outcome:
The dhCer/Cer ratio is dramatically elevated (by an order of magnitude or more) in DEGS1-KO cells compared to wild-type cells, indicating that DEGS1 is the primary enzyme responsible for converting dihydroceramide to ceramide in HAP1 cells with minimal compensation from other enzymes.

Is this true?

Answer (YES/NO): YES